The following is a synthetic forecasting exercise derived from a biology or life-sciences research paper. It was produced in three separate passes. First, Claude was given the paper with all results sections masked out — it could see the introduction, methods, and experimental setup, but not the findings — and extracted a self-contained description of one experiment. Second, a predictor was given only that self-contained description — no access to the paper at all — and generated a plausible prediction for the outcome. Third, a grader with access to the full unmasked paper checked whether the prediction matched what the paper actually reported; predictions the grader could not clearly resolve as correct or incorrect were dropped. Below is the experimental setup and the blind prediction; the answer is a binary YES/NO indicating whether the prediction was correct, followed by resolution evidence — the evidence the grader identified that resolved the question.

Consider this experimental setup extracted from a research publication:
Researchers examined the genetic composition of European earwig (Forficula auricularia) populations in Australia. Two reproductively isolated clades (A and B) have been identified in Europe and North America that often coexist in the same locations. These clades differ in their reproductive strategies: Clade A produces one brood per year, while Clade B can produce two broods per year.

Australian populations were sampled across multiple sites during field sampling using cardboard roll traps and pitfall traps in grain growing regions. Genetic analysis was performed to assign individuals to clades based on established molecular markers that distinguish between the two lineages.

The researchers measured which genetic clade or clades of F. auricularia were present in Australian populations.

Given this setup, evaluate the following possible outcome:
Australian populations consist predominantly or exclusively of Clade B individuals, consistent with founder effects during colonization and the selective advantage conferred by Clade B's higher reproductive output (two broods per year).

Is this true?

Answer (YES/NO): YES